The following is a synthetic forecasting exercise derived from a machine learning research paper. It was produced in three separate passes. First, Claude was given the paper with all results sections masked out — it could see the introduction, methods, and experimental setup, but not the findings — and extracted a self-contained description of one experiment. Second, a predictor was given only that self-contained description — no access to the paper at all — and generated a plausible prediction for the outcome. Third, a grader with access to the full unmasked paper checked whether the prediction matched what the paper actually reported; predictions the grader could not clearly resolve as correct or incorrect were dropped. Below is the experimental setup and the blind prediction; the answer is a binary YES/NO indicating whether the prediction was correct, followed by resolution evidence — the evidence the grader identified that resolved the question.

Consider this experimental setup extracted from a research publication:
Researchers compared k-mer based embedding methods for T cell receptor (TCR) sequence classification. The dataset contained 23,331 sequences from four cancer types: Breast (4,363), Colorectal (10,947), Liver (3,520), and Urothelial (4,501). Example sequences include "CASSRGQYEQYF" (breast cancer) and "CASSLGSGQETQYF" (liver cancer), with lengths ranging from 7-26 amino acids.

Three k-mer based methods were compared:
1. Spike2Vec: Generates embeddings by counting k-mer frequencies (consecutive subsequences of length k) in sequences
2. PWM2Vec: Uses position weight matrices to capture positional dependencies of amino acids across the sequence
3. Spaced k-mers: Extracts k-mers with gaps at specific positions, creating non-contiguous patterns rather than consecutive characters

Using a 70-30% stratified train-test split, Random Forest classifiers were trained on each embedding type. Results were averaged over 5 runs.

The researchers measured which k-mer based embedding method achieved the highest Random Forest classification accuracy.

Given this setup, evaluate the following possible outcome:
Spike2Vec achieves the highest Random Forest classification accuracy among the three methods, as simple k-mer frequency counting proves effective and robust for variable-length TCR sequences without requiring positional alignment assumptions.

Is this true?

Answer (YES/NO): NO